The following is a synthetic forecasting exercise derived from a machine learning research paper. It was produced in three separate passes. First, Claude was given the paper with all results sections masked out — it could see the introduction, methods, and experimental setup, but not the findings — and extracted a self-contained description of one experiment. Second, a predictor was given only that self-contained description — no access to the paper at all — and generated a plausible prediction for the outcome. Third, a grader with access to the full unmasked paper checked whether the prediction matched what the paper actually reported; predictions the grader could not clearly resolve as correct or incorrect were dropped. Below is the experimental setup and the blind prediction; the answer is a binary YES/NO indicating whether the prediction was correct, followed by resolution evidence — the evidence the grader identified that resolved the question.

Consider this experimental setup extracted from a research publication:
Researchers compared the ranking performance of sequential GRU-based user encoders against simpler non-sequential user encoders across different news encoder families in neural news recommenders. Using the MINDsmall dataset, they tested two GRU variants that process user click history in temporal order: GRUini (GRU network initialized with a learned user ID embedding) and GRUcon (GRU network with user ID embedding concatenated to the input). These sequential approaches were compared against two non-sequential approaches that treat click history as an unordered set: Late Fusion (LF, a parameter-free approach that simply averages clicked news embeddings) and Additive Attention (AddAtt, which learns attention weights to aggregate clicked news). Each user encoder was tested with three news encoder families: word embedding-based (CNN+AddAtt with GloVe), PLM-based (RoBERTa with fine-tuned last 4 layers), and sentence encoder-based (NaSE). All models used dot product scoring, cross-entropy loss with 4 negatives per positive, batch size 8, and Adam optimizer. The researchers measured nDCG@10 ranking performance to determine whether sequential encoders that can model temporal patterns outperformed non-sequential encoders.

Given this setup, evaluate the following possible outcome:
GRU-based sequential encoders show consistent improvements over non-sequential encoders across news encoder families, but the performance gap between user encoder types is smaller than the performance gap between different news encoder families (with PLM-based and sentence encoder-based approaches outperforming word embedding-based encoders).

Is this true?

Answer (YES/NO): NO